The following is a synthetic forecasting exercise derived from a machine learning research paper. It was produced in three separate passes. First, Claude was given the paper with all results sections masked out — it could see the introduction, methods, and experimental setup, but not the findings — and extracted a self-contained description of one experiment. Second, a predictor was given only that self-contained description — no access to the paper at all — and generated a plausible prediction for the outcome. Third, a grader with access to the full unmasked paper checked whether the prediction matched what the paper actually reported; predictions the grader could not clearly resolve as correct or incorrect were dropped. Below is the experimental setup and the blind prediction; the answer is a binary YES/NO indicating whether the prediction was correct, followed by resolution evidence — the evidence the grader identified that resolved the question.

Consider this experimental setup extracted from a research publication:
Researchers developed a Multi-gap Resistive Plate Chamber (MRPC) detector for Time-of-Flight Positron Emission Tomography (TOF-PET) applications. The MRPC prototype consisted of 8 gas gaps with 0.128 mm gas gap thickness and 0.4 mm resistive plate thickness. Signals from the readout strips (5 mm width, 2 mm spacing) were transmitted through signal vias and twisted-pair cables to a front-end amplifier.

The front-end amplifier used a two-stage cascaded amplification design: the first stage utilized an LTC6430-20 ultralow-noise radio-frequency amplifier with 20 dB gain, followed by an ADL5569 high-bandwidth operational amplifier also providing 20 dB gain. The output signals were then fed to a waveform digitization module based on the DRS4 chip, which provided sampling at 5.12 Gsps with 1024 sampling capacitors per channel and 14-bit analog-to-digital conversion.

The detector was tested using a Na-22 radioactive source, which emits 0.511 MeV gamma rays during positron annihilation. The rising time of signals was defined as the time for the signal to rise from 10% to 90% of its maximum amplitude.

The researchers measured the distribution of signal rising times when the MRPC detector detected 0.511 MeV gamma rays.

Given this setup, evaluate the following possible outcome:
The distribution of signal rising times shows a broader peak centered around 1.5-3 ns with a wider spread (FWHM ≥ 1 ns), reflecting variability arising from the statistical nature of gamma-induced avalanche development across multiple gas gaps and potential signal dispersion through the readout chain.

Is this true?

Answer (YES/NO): NO